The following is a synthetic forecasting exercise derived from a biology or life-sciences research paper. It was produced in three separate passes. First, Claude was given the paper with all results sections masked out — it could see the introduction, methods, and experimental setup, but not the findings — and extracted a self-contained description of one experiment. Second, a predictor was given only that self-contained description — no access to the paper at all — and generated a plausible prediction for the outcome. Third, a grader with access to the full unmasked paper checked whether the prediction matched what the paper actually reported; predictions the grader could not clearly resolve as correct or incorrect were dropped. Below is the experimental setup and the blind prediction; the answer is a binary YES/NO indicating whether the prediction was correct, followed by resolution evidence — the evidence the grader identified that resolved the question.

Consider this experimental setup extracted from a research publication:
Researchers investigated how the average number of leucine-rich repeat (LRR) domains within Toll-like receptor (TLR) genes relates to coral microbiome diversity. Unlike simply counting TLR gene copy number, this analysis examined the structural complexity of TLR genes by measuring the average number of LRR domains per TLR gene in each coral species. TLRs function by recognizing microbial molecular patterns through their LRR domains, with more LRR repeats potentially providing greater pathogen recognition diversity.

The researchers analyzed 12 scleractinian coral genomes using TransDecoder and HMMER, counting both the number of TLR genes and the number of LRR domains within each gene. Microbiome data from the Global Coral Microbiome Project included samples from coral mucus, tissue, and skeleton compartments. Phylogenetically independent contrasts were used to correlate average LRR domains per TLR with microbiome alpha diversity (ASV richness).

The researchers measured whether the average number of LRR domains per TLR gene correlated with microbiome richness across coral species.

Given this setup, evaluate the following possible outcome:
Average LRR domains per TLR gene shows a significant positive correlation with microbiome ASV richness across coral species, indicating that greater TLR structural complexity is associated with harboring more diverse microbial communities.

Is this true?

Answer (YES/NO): NO